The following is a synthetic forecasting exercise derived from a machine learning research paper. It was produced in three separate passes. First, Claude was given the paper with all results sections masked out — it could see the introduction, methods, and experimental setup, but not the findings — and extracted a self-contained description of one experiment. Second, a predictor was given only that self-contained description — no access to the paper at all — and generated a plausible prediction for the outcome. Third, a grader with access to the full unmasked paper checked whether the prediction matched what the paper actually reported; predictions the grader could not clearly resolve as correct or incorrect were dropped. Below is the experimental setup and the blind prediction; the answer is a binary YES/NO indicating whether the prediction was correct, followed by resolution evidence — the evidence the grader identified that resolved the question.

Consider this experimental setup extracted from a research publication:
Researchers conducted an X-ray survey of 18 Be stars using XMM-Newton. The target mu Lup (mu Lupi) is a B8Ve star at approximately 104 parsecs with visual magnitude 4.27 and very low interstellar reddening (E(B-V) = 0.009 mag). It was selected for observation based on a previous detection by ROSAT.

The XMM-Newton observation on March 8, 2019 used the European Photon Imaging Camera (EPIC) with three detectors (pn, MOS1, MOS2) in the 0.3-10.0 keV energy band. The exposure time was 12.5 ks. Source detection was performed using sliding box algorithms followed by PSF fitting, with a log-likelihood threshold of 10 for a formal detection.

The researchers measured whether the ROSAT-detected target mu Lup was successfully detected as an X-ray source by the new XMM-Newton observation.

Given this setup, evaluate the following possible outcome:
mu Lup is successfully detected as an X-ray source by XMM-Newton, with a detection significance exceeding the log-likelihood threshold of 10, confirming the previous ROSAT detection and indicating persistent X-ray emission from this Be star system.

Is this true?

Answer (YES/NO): NO